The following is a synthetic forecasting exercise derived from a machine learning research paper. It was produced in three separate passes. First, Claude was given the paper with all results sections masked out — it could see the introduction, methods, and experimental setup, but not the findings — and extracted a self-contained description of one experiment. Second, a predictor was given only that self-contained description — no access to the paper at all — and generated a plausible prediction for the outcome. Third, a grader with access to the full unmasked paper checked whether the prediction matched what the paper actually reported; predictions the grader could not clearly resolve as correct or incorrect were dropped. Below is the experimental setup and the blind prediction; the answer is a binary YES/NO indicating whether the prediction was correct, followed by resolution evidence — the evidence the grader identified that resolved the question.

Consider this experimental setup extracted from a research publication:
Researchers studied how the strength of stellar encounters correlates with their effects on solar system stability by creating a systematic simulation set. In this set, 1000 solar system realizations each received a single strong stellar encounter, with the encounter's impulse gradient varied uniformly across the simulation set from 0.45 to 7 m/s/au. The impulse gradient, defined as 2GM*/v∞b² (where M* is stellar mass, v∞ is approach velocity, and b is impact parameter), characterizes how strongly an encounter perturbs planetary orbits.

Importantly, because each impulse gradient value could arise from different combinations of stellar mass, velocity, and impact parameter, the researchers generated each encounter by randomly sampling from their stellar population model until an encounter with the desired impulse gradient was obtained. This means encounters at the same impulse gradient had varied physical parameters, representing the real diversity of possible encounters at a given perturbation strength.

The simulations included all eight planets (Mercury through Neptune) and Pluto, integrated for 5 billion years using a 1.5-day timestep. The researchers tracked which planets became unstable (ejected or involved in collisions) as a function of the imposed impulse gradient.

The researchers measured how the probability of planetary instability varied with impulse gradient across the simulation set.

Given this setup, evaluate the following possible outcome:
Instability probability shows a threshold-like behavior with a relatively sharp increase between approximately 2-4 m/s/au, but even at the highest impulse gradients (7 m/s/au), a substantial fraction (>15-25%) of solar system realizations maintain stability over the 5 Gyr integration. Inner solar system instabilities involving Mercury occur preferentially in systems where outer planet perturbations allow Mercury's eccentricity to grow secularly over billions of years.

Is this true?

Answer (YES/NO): NO